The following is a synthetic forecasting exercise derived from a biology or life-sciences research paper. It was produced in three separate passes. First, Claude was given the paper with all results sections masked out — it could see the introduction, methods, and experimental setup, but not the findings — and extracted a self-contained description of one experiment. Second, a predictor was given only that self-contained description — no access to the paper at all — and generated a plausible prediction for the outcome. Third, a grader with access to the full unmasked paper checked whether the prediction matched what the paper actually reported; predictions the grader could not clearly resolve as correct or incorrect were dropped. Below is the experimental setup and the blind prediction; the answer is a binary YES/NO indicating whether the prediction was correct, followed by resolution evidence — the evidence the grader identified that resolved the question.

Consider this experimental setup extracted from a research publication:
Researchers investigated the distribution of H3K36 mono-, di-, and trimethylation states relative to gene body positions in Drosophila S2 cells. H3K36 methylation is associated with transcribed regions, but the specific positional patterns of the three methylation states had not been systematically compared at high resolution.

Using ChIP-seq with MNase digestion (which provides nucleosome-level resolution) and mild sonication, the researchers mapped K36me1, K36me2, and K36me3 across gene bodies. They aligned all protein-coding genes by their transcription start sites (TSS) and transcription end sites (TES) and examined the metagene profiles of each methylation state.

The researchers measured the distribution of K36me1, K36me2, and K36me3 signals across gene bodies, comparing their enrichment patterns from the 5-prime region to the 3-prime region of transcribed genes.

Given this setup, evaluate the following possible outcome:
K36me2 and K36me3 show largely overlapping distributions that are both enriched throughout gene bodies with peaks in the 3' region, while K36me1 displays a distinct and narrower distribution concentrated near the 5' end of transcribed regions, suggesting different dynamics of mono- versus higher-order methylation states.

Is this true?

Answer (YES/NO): NO